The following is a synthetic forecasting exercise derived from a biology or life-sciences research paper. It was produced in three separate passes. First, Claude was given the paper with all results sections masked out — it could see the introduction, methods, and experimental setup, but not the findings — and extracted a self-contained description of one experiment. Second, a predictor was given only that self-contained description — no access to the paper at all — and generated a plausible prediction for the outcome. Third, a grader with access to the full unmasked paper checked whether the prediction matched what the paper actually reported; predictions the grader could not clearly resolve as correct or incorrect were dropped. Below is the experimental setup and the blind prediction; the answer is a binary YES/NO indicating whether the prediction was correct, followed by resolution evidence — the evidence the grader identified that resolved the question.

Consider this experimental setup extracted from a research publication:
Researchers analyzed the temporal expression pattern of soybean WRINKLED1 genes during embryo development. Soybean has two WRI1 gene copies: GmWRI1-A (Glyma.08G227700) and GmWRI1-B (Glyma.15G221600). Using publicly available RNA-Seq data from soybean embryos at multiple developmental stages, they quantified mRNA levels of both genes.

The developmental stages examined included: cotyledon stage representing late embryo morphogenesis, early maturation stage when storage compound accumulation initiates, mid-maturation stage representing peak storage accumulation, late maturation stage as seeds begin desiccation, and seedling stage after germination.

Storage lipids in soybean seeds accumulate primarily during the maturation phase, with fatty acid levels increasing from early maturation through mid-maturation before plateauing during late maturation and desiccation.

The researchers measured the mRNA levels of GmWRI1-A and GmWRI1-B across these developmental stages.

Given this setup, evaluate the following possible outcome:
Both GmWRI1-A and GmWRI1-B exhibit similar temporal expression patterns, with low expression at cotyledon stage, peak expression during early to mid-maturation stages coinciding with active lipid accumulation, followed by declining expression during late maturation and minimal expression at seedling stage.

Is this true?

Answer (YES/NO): NO